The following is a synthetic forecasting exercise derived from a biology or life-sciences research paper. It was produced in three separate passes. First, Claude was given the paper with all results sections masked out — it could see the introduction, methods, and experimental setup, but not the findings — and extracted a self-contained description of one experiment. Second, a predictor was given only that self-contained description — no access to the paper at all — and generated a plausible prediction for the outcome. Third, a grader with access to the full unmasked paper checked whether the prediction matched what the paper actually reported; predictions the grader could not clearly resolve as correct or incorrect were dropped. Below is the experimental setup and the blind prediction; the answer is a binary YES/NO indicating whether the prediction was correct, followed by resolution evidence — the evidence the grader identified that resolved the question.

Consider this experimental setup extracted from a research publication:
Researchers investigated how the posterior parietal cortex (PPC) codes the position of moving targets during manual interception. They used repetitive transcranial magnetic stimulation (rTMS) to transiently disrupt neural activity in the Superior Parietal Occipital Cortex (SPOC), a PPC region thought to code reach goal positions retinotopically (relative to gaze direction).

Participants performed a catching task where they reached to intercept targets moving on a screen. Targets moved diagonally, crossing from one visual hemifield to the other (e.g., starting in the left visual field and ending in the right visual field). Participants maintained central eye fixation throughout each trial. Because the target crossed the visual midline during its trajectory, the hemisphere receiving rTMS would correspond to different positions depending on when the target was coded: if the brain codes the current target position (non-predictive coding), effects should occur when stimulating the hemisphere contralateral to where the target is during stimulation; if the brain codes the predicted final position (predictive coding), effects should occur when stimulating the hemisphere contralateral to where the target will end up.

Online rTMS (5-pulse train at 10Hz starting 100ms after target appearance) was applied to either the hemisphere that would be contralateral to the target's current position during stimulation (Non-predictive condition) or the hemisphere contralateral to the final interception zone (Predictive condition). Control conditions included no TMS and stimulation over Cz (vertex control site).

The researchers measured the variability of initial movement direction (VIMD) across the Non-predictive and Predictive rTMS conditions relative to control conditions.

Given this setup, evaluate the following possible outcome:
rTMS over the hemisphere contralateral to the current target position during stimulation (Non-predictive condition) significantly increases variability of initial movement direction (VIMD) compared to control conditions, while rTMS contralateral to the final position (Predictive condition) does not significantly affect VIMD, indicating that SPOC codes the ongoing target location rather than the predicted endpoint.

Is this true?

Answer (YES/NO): YES